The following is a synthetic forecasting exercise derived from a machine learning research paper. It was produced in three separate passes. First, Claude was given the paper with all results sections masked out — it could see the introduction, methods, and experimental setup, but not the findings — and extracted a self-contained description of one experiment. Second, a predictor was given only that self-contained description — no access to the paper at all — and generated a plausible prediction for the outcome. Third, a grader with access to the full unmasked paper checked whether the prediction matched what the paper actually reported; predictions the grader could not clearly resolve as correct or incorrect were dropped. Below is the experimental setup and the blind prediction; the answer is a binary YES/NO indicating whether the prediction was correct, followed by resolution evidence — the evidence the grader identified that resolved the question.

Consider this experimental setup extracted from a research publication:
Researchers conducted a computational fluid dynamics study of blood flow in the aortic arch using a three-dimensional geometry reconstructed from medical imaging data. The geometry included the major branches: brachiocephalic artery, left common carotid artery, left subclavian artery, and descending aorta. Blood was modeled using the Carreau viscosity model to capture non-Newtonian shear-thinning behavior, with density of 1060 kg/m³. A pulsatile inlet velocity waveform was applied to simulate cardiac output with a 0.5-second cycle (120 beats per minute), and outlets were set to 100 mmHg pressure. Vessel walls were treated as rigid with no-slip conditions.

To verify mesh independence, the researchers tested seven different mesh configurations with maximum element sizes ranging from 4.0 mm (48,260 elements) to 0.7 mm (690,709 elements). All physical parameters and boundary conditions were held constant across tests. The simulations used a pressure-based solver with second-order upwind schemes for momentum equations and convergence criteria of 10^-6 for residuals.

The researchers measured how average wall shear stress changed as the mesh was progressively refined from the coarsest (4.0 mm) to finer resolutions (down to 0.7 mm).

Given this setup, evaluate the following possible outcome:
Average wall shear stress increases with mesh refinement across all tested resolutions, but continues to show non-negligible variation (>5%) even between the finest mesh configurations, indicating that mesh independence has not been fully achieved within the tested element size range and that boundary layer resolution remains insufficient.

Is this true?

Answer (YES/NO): NO